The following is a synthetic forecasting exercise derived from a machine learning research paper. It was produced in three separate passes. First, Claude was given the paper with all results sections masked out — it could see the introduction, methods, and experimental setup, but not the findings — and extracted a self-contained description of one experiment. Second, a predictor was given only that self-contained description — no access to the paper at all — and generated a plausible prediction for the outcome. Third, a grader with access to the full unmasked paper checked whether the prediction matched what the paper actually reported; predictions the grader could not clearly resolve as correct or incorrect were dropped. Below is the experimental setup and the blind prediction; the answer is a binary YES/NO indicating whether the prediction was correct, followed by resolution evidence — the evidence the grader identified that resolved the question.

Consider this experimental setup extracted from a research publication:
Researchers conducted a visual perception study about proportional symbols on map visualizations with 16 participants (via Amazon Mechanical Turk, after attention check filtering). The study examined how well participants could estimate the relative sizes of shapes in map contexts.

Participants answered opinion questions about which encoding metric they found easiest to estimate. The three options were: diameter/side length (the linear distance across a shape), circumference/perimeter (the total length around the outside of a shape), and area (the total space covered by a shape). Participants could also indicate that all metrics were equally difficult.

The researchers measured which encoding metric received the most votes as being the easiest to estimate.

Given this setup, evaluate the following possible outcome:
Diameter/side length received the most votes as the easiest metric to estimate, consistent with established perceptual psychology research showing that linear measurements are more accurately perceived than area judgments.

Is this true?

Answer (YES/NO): NO